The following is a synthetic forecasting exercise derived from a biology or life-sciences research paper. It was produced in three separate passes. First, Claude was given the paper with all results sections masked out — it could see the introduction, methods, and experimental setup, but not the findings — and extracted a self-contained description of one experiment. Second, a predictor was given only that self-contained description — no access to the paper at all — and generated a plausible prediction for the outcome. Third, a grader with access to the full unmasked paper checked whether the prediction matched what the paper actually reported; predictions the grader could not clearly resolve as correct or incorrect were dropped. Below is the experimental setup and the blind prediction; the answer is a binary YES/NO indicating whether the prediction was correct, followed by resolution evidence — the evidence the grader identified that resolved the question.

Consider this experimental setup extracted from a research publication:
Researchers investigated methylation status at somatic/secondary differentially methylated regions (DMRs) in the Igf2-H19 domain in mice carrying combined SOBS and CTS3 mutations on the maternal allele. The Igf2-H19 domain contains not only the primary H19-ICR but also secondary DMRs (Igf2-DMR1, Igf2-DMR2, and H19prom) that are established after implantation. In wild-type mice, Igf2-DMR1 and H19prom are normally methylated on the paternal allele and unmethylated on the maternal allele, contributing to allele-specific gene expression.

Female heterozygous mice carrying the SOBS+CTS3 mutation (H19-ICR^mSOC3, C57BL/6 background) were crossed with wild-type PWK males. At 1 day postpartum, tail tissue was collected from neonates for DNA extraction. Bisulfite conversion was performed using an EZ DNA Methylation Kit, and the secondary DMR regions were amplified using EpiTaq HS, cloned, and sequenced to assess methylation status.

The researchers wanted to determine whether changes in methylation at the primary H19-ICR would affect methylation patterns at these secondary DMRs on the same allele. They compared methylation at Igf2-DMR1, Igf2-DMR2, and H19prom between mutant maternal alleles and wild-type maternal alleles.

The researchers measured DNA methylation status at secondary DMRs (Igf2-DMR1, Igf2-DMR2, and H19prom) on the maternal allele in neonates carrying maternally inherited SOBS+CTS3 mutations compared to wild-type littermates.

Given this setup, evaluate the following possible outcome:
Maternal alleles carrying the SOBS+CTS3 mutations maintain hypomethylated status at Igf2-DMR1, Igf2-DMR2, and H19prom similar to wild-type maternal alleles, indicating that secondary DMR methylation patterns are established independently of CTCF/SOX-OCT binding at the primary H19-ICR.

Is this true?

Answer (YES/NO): NO